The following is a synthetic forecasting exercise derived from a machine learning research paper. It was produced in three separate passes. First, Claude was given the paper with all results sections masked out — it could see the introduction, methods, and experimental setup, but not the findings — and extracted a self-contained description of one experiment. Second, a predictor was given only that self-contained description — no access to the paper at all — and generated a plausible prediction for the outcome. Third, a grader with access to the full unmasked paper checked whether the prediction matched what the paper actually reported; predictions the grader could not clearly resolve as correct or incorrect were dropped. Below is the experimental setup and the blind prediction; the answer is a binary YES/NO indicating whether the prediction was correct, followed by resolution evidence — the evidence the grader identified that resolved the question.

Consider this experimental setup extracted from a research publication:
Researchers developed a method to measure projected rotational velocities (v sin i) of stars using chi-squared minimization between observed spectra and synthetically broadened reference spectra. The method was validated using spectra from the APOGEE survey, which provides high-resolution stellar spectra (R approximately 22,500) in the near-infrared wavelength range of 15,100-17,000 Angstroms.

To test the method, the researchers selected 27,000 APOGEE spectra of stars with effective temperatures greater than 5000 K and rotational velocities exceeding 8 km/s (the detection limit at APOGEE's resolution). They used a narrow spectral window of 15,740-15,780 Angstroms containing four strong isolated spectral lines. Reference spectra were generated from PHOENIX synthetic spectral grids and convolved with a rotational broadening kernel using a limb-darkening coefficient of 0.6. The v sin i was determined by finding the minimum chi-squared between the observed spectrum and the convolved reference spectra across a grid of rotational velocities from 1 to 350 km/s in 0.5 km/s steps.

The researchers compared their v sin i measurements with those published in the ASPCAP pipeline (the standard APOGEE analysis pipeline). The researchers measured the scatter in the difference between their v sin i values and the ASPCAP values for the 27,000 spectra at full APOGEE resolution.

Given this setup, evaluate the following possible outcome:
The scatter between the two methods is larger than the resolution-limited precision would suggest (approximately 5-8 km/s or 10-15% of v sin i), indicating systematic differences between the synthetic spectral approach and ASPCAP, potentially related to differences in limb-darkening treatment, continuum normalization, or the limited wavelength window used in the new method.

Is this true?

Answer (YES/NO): NO